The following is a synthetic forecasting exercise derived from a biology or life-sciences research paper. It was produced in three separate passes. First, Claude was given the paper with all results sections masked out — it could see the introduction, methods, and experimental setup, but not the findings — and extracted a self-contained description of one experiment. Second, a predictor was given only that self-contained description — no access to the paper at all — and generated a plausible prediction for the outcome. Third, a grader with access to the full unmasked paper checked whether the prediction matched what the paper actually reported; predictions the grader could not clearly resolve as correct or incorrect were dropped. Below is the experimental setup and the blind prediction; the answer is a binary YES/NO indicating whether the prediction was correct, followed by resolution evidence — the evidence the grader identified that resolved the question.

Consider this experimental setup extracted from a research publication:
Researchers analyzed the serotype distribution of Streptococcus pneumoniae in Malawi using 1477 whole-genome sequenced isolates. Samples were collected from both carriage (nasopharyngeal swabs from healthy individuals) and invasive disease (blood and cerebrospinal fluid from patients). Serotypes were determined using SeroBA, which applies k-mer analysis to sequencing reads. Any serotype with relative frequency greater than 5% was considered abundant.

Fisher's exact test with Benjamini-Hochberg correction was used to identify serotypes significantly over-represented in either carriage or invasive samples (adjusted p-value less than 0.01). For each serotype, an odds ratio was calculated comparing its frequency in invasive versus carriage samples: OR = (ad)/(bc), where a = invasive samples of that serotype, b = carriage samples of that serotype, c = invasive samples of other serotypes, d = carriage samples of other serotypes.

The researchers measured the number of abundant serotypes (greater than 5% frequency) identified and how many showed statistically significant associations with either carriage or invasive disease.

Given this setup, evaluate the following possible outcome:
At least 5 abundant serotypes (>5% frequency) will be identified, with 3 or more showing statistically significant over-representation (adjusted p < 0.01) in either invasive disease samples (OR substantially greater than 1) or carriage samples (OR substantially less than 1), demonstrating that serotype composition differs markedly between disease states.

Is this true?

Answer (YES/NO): YES